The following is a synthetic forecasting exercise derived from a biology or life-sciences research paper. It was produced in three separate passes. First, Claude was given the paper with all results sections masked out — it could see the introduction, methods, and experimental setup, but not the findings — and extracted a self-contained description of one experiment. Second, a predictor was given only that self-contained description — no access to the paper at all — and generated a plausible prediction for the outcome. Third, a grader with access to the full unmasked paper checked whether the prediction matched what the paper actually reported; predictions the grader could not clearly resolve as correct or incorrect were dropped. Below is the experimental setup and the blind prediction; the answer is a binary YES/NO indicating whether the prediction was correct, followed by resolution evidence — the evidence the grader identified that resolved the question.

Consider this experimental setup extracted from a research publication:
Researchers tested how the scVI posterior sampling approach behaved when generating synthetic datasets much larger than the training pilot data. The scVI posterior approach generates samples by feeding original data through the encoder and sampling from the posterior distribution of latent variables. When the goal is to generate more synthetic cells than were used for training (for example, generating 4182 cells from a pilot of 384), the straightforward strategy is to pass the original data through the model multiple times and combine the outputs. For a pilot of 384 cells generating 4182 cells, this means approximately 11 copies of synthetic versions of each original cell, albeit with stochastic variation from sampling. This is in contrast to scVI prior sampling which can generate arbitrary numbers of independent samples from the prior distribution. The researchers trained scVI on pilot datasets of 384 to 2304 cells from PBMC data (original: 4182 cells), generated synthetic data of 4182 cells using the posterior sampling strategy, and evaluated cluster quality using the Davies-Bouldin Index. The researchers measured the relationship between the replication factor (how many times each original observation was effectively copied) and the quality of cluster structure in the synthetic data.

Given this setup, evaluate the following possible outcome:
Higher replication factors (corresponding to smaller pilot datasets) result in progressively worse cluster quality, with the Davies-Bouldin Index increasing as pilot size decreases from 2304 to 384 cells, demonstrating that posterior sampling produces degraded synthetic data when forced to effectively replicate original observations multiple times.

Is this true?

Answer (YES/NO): NO